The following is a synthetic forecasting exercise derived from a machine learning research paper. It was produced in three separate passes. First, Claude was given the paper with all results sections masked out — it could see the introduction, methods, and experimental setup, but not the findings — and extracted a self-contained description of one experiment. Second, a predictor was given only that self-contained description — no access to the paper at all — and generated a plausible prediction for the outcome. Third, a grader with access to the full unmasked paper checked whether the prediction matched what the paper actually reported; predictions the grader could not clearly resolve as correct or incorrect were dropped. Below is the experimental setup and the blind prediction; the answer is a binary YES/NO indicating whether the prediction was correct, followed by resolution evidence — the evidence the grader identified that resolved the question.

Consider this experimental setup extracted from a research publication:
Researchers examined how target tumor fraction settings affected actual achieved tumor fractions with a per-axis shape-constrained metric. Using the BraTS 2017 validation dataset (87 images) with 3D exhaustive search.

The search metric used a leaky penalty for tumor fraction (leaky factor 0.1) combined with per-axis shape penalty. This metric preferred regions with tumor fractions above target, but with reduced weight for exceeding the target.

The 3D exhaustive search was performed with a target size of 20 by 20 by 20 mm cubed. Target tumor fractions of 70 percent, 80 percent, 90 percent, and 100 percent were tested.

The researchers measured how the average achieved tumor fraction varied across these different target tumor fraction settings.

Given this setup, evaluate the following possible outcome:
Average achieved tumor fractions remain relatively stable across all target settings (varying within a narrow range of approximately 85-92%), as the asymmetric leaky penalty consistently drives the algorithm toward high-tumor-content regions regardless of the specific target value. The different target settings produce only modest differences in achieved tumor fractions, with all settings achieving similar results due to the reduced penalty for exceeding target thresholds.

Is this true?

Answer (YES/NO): NO